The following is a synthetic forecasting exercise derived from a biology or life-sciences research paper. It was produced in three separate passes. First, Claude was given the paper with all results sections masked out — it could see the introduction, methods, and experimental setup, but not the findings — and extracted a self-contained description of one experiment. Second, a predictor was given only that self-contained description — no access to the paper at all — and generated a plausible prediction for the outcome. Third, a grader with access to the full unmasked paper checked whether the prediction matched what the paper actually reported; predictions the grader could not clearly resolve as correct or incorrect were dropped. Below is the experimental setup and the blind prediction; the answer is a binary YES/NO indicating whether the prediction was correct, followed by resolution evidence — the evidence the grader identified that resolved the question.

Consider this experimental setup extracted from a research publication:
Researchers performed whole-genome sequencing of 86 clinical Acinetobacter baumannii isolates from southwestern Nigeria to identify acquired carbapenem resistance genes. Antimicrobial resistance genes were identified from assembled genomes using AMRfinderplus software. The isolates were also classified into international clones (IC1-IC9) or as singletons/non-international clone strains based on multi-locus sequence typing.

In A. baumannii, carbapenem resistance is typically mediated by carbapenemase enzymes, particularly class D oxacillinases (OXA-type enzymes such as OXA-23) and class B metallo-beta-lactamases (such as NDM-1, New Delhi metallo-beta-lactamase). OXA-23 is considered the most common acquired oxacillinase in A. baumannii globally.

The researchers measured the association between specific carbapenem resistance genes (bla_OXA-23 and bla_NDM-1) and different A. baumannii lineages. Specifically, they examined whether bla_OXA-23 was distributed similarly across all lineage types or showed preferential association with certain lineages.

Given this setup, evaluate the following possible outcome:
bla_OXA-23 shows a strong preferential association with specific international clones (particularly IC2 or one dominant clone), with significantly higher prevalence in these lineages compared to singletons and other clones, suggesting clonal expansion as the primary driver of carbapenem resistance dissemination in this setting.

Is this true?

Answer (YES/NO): NO